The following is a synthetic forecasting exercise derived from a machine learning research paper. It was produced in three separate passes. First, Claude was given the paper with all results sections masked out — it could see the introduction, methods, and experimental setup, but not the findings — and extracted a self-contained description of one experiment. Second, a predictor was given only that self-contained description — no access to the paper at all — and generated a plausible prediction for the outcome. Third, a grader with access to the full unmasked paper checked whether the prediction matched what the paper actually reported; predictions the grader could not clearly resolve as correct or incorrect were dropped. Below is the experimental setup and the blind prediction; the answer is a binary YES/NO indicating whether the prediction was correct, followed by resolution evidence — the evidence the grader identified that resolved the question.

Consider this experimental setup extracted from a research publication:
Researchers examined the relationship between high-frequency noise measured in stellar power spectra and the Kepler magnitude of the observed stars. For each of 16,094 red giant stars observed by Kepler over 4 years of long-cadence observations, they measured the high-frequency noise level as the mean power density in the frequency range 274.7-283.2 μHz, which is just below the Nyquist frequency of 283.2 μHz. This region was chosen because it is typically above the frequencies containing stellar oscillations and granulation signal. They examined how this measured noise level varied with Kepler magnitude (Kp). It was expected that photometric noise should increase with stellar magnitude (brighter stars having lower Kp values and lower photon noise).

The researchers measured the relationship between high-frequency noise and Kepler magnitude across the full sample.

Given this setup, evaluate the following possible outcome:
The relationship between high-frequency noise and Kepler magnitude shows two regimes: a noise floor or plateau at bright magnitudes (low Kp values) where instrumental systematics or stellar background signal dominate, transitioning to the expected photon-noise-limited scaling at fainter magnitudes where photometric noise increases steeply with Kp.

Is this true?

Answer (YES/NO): NO